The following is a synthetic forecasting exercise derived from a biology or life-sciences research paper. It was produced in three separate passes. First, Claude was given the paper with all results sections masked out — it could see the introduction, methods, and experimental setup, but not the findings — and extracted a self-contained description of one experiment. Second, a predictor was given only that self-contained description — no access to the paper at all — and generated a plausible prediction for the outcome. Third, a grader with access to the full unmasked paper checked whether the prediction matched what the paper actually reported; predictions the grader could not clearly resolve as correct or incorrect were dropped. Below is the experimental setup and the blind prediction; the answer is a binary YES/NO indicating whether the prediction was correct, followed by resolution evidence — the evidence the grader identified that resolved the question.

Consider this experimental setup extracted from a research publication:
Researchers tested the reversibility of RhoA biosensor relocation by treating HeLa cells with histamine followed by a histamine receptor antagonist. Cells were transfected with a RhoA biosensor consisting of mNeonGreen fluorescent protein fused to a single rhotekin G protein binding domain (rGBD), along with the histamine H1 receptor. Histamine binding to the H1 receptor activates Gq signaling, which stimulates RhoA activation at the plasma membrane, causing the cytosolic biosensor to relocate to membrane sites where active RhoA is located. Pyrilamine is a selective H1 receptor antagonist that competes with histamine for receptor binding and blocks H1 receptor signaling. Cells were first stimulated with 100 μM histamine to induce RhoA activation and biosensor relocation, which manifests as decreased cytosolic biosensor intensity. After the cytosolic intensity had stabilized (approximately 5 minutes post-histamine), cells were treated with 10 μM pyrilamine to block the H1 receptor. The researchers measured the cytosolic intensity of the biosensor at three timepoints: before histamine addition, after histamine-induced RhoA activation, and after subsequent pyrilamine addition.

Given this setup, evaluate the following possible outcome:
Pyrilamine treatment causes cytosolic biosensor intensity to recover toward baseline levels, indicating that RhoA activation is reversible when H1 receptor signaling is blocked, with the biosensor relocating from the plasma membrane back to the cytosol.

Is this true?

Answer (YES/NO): YES